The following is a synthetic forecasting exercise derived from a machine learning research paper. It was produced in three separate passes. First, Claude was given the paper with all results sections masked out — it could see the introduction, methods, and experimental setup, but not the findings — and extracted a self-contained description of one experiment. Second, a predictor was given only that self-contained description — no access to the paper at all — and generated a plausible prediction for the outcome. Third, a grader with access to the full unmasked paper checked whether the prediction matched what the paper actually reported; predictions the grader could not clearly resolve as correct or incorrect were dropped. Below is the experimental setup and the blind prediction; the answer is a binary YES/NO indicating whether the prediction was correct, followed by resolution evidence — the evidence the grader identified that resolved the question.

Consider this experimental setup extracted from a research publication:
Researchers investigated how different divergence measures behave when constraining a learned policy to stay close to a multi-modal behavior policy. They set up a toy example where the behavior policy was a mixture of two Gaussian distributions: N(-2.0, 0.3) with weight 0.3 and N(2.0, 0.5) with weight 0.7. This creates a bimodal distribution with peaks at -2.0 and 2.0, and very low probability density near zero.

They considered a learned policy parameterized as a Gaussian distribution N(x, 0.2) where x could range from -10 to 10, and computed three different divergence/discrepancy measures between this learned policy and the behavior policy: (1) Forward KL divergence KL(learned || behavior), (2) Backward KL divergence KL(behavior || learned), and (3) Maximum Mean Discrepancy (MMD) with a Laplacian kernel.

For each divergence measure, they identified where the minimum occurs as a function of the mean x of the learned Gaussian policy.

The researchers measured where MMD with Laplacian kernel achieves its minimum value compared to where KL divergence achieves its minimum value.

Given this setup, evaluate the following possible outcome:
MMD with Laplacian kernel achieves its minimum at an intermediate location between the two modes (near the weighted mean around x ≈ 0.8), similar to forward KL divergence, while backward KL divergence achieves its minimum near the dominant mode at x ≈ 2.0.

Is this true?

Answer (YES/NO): NO